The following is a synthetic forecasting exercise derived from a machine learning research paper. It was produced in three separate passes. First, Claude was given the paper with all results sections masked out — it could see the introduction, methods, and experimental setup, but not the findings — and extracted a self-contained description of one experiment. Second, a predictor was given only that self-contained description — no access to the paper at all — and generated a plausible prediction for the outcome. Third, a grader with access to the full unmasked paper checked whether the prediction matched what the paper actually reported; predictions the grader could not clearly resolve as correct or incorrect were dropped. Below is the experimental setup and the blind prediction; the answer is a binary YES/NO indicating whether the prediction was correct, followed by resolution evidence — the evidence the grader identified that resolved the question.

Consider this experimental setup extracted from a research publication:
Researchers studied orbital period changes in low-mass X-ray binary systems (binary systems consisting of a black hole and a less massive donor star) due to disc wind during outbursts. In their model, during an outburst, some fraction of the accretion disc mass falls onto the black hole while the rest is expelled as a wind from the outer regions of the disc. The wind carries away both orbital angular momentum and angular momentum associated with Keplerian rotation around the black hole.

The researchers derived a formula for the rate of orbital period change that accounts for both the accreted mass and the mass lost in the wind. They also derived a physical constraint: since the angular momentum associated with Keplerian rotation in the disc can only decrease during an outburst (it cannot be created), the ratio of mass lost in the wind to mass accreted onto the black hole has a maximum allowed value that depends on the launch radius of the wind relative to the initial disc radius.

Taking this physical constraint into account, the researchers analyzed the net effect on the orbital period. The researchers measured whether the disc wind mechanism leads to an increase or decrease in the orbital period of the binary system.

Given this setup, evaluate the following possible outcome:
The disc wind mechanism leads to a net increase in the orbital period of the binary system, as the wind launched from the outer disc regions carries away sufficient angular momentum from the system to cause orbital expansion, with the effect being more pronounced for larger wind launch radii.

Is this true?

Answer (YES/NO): YES